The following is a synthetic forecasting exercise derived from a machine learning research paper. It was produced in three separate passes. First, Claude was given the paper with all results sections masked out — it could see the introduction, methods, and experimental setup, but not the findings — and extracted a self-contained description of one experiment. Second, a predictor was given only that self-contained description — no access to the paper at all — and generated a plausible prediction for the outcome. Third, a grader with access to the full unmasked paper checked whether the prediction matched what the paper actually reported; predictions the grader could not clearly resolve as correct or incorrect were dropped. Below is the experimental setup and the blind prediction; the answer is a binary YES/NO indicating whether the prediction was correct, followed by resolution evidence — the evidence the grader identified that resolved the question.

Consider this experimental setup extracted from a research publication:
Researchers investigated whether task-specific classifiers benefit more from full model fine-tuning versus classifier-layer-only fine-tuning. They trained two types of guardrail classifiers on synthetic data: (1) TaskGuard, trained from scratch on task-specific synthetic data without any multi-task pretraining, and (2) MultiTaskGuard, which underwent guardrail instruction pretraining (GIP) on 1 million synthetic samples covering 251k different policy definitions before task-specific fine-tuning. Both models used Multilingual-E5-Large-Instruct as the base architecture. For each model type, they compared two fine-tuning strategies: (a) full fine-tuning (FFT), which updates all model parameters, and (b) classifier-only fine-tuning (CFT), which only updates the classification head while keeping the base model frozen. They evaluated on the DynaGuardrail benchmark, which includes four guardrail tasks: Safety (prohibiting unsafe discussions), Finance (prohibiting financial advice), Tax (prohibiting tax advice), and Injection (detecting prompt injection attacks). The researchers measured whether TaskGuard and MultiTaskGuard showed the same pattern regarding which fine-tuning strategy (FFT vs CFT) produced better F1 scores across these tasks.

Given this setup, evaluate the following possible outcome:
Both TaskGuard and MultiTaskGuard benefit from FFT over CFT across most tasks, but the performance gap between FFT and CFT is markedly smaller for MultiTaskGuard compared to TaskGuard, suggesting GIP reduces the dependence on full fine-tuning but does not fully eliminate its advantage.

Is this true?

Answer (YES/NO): NO